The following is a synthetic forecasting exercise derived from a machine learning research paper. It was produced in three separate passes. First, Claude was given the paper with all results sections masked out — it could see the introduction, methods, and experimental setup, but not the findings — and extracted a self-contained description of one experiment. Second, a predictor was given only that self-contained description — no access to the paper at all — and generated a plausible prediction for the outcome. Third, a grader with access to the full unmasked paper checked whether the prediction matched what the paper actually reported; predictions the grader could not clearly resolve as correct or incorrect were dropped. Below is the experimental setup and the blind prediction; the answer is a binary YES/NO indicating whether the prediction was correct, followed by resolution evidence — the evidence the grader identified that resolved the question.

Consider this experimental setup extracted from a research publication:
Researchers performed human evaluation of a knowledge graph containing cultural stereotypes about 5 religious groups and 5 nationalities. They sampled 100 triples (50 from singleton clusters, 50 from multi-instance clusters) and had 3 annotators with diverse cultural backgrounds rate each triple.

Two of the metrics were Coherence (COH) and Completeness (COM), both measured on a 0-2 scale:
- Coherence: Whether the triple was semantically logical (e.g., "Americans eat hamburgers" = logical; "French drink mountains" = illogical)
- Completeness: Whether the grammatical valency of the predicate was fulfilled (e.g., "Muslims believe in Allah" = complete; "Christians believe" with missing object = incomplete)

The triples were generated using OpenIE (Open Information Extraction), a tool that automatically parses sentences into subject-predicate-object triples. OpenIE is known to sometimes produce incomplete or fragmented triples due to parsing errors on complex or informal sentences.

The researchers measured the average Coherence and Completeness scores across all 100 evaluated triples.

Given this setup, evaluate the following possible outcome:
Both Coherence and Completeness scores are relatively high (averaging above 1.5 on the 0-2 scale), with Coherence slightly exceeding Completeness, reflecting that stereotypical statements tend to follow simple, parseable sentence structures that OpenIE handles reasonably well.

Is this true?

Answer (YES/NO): NO